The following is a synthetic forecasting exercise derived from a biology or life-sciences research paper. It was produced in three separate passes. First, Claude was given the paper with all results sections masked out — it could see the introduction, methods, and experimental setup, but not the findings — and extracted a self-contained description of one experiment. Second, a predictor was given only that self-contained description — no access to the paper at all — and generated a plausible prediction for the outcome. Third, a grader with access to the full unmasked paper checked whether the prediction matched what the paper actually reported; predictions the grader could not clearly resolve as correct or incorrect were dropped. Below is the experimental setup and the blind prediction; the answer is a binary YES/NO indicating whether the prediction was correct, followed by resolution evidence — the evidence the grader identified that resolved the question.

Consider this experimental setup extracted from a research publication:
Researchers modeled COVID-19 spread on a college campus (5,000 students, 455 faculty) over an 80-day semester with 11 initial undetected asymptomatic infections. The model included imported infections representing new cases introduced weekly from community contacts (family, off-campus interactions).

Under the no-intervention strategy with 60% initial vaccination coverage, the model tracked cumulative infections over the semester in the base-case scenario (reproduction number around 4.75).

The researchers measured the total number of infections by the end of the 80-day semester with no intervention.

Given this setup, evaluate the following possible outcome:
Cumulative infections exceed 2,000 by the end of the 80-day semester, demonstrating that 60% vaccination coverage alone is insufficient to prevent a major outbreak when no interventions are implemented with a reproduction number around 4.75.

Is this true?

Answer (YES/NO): NO